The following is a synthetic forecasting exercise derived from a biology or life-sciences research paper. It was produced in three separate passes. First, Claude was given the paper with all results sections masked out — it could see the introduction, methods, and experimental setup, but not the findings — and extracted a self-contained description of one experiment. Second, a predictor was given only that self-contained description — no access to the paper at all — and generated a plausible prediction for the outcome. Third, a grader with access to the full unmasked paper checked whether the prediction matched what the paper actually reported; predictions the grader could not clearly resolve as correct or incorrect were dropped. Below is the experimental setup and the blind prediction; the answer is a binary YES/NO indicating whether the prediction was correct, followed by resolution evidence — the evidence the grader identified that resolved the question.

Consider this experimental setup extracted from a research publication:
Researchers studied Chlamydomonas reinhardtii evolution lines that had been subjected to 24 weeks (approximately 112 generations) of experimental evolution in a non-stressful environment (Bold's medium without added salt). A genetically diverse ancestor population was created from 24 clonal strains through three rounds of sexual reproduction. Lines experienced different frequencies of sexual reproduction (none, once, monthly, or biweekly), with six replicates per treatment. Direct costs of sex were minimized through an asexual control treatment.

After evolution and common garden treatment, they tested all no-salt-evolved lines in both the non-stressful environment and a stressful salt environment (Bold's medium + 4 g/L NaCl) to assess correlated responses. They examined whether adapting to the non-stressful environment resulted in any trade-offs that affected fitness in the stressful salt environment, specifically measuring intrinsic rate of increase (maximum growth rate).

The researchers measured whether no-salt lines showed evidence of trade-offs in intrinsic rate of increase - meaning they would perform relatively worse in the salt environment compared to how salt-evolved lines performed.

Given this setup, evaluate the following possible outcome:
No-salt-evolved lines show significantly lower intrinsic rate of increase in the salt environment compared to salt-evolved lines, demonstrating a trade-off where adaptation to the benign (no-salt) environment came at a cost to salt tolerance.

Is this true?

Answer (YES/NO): NO